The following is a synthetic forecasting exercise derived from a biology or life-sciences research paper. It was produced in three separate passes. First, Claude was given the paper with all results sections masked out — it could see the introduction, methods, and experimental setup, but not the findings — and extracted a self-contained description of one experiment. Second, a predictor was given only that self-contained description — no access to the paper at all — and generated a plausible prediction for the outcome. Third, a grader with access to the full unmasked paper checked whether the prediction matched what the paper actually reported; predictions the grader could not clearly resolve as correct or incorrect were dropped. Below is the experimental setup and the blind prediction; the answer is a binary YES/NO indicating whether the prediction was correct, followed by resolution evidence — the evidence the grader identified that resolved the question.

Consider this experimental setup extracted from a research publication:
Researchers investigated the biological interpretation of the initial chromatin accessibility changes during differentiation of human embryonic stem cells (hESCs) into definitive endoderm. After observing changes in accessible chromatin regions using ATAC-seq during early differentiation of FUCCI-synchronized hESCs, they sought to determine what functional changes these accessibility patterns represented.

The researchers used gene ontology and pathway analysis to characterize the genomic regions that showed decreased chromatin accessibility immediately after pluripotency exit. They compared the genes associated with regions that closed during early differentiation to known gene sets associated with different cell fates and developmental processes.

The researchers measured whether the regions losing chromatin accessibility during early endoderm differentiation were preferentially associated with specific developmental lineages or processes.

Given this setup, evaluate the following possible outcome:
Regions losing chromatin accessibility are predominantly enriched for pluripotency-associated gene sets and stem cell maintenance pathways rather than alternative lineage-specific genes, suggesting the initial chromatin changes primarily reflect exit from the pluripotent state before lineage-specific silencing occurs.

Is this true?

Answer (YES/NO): NO